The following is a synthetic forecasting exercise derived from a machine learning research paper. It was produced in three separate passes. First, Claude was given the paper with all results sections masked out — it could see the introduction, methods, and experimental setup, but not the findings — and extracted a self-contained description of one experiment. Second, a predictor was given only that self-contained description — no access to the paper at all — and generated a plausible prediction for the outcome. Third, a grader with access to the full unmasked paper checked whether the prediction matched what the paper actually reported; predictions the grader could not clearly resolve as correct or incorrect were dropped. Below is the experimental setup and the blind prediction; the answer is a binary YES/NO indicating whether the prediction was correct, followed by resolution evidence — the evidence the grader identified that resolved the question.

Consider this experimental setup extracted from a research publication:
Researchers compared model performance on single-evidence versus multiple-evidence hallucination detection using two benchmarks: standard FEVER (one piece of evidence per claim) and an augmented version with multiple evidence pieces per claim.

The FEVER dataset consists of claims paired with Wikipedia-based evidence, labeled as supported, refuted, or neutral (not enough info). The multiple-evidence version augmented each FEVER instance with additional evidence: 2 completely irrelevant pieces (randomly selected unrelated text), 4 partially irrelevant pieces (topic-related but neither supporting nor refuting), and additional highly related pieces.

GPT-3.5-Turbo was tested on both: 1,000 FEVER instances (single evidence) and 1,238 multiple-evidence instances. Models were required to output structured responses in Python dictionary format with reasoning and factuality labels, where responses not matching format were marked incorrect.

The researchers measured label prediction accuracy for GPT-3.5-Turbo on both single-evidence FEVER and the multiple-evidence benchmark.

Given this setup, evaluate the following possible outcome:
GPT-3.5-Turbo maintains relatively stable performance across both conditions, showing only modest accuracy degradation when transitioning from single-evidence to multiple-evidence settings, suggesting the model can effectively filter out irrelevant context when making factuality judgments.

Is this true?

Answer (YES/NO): NO